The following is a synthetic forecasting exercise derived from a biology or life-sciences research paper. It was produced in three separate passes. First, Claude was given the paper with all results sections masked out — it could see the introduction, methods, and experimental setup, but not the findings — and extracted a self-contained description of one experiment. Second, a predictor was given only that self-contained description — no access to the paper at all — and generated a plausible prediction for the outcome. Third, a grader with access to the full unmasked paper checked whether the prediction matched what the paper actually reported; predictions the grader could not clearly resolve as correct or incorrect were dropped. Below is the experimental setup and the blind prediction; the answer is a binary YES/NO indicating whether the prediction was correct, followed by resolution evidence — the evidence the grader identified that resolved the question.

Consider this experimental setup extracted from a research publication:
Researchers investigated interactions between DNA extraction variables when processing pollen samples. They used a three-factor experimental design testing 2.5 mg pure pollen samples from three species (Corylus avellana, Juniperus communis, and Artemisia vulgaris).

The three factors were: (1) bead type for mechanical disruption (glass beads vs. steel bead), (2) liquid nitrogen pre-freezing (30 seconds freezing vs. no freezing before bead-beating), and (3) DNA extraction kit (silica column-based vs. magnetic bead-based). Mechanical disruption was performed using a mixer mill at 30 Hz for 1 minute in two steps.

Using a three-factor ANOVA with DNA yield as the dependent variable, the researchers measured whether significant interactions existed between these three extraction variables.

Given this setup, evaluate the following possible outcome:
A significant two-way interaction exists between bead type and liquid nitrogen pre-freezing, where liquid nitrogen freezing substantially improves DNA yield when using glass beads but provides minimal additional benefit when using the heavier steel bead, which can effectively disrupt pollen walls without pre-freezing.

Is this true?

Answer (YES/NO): NO